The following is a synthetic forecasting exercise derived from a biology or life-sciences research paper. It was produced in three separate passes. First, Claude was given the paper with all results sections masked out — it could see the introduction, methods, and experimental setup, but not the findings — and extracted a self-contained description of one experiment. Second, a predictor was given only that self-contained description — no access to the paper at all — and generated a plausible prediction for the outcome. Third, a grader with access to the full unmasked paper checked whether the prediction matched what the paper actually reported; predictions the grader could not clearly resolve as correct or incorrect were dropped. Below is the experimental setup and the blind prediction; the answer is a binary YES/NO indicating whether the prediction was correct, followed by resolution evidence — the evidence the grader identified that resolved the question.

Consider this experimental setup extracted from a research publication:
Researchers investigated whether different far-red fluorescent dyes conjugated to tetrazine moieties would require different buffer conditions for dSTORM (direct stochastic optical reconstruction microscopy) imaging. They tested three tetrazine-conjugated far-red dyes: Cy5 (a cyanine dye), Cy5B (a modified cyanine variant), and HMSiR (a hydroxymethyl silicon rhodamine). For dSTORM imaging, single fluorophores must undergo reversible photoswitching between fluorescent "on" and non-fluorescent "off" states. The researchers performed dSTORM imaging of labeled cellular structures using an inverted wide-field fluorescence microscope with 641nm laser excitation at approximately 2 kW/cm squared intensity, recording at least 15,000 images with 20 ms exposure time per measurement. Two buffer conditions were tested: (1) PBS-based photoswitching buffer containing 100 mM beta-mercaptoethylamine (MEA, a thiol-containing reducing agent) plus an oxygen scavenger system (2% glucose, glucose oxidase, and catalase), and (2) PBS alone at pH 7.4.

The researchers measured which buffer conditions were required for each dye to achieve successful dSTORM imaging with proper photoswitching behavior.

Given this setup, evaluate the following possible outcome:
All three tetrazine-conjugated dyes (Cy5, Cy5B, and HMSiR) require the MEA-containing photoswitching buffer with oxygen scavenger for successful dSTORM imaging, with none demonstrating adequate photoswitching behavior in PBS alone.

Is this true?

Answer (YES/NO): NO